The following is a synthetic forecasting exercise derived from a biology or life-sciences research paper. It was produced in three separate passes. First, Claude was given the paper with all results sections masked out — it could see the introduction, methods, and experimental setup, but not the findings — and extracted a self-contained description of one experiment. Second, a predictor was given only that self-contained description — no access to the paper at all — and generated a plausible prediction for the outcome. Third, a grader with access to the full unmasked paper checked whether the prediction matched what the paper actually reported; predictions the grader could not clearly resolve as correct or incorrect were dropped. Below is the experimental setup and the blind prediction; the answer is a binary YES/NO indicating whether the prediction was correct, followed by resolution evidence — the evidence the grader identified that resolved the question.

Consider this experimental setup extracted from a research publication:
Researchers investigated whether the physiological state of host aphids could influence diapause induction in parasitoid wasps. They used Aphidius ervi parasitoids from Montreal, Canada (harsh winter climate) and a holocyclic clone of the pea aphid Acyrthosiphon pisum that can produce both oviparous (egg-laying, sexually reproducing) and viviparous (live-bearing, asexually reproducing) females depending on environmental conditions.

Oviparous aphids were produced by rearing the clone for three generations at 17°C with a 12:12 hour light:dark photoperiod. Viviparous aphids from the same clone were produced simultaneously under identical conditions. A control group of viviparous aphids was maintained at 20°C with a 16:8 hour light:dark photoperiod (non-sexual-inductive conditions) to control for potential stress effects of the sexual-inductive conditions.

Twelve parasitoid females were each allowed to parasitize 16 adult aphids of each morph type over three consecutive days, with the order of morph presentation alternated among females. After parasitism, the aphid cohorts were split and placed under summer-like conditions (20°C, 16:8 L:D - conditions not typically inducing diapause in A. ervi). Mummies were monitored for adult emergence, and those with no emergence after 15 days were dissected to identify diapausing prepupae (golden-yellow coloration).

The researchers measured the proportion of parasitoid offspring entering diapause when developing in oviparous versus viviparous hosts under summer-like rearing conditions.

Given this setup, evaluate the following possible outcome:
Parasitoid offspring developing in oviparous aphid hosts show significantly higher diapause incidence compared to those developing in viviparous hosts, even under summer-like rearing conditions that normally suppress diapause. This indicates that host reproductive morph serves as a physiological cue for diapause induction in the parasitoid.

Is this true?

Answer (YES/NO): YES